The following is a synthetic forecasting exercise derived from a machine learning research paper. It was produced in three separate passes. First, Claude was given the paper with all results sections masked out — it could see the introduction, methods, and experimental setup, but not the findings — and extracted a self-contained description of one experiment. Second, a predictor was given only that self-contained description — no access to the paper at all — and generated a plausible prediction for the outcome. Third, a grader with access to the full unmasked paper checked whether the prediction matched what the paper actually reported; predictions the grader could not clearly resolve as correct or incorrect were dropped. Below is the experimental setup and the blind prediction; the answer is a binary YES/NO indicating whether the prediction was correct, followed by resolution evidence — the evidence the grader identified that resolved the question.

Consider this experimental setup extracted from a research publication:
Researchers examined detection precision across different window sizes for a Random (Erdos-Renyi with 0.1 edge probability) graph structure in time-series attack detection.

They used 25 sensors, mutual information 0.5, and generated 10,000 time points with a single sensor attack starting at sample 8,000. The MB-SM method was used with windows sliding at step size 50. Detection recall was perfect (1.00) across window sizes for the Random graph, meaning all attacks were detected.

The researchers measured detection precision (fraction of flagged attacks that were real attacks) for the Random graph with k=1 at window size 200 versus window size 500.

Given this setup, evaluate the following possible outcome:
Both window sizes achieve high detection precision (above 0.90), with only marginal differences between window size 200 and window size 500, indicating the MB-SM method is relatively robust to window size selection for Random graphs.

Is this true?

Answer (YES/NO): NO